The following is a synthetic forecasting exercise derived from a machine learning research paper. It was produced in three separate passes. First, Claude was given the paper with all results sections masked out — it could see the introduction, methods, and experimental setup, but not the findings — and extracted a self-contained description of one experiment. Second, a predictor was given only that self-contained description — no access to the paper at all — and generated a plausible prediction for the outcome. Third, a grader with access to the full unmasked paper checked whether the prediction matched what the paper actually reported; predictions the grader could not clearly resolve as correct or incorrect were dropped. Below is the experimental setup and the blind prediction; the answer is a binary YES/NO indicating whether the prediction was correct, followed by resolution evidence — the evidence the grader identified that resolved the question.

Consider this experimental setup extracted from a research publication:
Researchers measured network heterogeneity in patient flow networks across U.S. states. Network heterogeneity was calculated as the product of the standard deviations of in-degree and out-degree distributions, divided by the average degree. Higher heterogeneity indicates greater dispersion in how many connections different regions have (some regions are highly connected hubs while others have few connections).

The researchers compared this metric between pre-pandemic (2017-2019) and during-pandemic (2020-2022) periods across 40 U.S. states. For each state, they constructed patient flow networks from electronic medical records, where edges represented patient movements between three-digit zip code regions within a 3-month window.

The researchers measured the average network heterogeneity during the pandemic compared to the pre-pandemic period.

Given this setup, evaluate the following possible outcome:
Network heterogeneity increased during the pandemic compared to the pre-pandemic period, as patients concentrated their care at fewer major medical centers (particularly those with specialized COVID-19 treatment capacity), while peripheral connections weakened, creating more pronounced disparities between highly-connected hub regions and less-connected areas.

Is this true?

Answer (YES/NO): NO